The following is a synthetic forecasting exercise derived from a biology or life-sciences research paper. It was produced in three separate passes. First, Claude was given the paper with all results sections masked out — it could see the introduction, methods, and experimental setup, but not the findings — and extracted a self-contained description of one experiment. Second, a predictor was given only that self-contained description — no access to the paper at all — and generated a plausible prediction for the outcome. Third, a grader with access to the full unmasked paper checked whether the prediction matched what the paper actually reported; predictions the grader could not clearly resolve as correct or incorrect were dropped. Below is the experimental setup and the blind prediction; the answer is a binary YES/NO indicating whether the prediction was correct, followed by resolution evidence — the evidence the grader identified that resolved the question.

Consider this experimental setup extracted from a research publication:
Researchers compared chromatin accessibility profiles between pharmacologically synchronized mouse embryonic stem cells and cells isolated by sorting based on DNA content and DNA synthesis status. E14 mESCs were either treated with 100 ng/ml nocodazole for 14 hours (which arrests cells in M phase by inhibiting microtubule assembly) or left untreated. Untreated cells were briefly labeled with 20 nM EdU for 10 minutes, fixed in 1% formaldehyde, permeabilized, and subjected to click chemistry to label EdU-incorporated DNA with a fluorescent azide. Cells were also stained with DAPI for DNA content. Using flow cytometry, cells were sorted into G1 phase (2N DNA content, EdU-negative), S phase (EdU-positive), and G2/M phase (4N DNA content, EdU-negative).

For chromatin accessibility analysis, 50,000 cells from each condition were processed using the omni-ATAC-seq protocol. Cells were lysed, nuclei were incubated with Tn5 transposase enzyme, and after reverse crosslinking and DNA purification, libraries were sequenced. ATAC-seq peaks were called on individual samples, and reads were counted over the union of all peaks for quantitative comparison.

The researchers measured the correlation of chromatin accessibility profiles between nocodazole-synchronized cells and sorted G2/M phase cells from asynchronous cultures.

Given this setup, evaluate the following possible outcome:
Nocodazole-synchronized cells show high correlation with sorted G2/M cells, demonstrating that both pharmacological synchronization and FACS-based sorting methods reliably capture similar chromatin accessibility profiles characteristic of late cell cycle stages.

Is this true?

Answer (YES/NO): NO